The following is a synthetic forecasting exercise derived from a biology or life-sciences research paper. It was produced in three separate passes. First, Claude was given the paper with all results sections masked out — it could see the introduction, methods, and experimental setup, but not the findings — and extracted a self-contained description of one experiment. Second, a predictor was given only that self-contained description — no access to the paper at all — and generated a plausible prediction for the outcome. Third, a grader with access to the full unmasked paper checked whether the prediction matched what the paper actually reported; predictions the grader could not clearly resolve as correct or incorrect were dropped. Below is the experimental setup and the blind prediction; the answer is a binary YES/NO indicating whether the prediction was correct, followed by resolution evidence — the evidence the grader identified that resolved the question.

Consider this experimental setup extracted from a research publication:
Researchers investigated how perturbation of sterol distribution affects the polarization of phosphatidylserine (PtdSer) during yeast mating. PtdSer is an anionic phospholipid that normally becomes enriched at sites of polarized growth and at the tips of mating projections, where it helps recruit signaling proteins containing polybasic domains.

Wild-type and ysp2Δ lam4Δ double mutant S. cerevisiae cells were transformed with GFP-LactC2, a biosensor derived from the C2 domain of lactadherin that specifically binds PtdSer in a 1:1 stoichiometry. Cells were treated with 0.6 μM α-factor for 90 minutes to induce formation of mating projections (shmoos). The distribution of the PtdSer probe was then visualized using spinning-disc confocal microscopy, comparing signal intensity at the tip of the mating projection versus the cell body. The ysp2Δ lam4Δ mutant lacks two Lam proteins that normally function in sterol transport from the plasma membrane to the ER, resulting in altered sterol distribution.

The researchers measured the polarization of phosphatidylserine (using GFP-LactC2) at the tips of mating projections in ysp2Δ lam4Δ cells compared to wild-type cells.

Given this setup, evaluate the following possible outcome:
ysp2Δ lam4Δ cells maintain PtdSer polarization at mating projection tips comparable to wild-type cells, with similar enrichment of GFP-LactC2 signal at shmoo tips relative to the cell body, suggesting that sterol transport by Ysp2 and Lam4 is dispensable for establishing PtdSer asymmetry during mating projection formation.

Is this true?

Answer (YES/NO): NO